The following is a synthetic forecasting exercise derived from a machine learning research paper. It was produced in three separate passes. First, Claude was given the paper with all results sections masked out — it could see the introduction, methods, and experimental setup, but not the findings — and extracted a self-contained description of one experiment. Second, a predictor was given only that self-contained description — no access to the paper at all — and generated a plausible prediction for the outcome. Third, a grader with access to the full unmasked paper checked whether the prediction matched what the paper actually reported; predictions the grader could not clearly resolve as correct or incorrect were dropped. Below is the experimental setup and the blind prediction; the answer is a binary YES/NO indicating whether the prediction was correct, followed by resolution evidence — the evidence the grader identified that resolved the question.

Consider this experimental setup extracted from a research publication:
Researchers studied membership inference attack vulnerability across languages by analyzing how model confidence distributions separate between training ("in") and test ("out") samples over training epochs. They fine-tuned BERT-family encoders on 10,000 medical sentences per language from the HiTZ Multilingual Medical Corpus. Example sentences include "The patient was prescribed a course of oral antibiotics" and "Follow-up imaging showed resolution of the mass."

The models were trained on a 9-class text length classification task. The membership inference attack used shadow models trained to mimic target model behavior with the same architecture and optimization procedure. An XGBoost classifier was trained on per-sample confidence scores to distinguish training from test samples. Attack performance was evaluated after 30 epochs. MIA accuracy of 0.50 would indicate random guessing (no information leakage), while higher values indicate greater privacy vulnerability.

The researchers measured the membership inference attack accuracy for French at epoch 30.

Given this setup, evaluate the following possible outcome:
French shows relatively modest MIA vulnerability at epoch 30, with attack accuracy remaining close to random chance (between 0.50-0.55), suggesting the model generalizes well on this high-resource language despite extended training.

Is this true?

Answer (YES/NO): YES